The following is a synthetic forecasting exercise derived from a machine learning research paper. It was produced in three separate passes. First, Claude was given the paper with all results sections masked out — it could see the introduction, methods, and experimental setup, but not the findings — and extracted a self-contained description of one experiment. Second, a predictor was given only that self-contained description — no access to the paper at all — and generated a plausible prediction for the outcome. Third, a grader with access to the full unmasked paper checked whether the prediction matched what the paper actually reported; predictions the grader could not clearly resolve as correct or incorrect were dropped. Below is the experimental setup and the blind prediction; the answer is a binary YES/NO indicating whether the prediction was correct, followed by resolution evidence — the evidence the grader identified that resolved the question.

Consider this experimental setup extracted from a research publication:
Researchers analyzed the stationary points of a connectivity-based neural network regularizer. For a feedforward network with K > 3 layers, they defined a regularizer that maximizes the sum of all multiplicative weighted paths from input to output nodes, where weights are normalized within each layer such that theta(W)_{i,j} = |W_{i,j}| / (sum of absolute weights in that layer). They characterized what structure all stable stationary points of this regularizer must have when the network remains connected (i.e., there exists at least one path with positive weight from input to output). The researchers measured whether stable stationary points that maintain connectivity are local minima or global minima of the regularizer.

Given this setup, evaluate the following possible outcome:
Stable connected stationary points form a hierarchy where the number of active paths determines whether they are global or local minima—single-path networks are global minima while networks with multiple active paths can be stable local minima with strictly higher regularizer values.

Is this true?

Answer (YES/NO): NO